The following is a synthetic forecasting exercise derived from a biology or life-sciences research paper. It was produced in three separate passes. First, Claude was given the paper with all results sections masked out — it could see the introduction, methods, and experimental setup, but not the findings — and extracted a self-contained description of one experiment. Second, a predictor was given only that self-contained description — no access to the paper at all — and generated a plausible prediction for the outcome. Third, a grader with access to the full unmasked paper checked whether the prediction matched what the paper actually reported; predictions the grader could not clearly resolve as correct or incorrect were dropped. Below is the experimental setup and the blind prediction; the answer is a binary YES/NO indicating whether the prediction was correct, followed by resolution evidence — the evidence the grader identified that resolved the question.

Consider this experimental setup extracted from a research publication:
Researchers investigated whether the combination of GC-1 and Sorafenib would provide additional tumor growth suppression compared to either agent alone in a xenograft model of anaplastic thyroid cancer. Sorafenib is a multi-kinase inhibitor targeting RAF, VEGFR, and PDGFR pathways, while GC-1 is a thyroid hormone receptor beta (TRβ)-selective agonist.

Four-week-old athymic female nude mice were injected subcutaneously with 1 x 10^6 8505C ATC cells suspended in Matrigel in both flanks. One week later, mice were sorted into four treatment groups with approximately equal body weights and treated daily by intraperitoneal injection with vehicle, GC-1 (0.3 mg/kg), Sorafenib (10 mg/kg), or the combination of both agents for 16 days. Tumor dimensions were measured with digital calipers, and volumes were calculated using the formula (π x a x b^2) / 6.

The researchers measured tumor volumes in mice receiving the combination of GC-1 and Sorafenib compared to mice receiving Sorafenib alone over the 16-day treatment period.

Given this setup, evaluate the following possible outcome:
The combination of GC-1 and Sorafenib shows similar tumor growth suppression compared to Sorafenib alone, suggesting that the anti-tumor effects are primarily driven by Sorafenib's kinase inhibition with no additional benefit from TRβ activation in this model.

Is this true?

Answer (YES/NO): NO